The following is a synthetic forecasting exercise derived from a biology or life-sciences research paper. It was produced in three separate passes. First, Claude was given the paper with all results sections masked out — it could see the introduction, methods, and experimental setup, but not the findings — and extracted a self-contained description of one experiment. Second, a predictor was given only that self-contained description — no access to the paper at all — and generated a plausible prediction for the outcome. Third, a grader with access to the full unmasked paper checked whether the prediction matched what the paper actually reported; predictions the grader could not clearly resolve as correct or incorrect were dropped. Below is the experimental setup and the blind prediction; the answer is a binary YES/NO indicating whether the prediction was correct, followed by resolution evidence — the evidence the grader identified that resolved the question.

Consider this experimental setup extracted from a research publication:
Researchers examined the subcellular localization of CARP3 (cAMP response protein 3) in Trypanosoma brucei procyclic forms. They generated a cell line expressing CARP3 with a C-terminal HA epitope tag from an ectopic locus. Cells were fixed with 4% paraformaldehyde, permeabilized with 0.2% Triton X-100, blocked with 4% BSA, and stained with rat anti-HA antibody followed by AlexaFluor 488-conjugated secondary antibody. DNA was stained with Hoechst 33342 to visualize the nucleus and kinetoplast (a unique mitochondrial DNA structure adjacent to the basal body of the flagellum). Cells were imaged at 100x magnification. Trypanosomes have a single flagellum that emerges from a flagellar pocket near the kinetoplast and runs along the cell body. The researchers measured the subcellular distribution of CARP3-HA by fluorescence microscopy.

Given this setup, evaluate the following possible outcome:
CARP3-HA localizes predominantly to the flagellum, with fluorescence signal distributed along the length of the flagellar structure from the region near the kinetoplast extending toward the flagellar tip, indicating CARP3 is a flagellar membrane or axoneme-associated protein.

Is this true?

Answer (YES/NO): NO